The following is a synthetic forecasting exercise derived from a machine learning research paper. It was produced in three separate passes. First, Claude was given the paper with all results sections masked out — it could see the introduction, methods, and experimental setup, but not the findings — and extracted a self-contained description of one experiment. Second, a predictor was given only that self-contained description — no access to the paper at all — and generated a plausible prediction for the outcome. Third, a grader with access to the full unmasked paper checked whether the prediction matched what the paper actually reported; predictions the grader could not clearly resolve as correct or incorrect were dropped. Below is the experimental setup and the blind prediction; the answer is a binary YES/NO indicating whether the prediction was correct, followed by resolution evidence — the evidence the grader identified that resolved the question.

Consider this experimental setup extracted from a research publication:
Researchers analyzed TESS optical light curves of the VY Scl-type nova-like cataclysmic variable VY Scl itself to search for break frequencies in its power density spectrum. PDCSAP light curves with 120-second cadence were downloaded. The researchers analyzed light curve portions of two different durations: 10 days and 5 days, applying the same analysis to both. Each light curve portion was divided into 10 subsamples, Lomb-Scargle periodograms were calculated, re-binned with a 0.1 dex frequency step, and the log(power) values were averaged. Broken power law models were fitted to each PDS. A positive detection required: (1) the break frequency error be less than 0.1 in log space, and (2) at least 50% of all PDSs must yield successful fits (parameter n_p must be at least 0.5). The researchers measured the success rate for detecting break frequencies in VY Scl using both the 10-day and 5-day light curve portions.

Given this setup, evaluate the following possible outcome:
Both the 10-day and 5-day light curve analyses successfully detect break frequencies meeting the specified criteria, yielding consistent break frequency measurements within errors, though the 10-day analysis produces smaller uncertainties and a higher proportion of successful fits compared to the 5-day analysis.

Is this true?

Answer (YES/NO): YES